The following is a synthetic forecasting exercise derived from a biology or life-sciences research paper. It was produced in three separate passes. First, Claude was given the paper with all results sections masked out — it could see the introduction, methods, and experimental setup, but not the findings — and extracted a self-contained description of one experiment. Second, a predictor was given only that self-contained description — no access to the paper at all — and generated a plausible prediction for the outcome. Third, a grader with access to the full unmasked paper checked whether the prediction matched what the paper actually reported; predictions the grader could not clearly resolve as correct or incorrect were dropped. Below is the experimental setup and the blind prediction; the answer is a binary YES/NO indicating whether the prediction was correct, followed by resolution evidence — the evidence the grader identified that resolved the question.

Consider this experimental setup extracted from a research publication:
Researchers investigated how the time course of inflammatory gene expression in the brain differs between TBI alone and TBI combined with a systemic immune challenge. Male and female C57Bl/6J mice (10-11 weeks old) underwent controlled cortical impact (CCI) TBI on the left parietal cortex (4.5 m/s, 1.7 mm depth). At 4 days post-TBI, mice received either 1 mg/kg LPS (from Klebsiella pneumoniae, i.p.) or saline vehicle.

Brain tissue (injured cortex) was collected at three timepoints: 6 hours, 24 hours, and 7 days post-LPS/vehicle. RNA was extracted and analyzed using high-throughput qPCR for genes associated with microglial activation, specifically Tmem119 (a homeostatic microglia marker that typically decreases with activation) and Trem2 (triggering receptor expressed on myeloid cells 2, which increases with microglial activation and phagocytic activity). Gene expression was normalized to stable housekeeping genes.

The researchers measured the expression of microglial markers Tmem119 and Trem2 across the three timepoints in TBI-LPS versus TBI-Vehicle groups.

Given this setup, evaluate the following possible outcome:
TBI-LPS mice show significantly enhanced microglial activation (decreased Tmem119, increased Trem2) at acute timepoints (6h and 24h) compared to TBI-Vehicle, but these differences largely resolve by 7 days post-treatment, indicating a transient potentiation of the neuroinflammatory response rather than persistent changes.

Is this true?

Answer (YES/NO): NO